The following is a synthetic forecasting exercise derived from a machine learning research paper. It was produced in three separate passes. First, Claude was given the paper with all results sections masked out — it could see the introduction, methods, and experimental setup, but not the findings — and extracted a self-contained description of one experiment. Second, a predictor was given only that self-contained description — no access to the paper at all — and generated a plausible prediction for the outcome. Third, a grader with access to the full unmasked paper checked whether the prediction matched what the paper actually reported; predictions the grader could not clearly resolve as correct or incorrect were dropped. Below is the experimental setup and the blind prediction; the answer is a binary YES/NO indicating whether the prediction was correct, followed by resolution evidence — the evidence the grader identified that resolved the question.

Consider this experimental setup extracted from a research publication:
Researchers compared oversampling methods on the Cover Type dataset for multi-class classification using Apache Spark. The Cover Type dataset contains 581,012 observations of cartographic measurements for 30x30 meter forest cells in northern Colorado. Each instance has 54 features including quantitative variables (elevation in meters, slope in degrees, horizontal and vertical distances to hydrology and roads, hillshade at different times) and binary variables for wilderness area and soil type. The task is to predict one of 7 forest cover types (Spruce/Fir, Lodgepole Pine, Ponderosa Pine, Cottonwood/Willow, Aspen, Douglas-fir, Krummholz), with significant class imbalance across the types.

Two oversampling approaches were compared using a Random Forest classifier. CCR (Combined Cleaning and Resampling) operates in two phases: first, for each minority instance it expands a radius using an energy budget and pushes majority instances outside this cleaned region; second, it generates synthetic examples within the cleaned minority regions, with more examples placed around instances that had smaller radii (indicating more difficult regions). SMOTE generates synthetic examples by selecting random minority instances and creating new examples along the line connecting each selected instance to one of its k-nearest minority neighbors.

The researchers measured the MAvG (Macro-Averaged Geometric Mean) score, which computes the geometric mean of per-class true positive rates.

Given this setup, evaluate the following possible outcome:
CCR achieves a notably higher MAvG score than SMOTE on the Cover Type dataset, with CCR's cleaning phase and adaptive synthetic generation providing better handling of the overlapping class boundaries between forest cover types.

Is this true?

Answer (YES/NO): NO